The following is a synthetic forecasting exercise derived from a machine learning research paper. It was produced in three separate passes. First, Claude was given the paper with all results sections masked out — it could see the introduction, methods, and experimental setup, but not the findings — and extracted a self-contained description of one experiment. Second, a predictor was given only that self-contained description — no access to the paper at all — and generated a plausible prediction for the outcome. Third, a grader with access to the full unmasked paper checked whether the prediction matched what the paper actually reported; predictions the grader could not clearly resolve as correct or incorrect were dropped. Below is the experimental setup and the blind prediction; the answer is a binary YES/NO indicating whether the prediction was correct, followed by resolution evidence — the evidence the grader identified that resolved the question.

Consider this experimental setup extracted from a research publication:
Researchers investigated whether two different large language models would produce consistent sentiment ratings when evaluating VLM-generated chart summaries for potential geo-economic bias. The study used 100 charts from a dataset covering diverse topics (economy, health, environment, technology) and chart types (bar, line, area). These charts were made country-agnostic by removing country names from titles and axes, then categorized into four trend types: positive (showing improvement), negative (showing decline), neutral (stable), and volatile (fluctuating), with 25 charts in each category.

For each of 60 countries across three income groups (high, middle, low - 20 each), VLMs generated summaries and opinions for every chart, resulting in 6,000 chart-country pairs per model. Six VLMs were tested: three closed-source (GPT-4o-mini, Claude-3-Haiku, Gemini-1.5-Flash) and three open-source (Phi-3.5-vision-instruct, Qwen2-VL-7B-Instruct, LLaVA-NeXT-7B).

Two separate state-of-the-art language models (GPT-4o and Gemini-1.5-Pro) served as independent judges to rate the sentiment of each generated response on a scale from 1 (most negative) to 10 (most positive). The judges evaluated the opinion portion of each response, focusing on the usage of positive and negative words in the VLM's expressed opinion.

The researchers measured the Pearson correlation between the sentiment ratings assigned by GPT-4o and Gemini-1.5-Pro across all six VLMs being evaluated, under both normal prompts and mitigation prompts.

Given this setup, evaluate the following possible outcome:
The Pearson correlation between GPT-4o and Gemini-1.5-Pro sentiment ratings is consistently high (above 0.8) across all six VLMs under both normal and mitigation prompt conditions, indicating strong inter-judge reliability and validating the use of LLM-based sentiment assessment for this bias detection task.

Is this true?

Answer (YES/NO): YES